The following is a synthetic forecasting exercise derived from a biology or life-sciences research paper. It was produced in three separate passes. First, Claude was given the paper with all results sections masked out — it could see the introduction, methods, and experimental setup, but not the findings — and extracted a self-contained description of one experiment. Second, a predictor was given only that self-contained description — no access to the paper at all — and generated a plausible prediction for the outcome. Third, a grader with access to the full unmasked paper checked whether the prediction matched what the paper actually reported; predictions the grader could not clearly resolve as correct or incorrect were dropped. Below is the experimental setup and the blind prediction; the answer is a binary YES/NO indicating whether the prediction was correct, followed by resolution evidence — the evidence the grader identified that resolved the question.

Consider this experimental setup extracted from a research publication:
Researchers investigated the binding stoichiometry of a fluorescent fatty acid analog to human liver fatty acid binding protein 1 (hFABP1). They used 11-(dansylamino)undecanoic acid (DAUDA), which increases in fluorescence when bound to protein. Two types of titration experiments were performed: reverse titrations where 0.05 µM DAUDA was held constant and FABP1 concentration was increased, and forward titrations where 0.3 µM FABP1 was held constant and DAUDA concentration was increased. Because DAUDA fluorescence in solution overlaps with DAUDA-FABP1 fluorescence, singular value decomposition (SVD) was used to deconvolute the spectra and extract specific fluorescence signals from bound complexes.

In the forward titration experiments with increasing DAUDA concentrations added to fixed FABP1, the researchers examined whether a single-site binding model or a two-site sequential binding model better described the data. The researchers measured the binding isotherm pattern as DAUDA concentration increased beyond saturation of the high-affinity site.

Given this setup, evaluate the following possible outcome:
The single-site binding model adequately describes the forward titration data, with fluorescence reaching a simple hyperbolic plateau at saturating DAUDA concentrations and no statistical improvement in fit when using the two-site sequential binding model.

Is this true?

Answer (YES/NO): NO